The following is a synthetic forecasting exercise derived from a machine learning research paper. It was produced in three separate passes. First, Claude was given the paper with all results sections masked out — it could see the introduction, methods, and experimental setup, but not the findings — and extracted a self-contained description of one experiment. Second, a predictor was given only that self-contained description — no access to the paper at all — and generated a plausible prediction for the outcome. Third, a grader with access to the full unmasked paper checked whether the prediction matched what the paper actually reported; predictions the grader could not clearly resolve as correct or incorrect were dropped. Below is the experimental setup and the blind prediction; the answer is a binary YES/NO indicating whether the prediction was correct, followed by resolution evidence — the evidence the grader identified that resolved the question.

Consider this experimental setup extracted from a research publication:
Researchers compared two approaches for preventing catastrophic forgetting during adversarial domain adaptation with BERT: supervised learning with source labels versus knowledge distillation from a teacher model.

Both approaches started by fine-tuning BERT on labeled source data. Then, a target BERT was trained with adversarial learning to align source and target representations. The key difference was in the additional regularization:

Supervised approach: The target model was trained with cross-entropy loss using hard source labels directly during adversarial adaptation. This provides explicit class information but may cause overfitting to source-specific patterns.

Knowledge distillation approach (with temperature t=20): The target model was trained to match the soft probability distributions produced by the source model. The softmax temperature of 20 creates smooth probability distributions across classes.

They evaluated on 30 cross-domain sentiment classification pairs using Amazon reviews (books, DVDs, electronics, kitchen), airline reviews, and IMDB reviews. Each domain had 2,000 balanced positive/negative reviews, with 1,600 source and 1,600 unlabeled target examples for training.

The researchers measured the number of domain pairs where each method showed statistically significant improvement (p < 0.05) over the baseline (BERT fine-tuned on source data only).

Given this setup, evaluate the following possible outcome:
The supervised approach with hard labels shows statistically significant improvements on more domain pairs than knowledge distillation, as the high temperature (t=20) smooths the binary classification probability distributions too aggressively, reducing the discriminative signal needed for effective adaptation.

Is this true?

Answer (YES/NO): NO